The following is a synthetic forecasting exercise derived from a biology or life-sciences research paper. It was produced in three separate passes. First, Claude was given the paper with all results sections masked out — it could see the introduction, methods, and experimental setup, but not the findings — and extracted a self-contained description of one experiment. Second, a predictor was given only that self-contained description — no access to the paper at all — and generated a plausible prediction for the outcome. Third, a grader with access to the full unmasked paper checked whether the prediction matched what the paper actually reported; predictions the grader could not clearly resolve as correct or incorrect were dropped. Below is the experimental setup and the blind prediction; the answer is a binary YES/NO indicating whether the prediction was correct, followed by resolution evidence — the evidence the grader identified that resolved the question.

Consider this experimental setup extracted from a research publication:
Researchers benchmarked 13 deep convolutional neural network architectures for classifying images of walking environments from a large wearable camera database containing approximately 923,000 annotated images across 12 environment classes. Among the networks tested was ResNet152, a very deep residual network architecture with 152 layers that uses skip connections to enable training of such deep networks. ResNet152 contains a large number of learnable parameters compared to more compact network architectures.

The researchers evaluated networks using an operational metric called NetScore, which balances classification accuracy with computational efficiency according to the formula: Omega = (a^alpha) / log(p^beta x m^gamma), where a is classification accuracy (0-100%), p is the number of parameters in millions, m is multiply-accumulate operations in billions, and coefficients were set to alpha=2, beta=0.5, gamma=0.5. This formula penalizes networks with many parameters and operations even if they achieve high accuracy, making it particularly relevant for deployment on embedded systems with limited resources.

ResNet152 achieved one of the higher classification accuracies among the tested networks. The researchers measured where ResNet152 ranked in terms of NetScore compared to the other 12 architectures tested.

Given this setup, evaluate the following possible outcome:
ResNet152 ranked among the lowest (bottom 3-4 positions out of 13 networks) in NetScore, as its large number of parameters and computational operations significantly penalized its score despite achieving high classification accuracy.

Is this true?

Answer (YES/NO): YES